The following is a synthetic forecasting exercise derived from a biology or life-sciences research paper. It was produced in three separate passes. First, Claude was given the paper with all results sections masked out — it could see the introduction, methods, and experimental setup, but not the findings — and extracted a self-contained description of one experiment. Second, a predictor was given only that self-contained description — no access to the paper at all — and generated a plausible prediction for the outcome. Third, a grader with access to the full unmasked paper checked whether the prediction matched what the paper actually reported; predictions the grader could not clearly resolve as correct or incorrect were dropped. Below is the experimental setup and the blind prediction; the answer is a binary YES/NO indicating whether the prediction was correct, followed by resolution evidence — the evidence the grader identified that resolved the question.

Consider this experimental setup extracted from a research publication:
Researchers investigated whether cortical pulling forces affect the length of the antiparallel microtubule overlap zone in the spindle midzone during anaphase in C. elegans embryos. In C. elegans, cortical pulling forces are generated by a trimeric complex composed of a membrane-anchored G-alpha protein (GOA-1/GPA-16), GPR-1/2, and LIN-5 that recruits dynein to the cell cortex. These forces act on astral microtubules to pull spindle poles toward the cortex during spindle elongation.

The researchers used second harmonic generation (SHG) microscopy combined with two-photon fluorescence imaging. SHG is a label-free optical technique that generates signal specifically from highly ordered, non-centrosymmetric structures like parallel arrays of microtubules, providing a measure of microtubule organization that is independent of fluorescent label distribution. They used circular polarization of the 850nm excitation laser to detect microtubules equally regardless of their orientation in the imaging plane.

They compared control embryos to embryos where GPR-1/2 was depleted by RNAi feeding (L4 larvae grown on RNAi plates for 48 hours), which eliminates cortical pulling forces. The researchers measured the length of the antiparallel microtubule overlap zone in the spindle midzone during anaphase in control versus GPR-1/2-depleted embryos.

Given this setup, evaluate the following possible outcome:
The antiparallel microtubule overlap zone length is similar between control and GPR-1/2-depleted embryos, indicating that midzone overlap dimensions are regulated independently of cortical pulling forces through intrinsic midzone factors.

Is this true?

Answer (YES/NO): YES